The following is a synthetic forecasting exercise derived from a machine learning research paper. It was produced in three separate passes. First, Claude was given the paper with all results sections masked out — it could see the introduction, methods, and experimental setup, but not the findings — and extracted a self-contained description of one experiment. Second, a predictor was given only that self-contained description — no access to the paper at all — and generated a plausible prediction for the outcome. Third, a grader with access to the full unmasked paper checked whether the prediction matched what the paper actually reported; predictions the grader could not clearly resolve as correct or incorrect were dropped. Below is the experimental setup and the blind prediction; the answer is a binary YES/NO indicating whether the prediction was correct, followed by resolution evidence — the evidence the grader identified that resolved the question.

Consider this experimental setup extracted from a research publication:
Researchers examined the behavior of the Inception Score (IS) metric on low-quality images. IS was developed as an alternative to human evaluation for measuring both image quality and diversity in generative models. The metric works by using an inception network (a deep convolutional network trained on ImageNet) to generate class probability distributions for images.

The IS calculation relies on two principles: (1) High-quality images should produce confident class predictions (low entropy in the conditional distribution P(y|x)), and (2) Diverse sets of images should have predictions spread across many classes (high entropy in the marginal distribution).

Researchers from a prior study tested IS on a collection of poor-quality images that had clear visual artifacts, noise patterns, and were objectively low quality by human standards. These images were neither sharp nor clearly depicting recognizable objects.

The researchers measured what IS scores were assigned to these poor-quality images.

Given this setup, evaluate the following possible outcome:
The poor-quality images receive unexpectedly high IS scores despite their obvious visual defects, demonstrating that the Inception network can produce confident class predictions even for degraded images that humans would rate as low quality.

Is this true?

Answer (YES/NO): YES